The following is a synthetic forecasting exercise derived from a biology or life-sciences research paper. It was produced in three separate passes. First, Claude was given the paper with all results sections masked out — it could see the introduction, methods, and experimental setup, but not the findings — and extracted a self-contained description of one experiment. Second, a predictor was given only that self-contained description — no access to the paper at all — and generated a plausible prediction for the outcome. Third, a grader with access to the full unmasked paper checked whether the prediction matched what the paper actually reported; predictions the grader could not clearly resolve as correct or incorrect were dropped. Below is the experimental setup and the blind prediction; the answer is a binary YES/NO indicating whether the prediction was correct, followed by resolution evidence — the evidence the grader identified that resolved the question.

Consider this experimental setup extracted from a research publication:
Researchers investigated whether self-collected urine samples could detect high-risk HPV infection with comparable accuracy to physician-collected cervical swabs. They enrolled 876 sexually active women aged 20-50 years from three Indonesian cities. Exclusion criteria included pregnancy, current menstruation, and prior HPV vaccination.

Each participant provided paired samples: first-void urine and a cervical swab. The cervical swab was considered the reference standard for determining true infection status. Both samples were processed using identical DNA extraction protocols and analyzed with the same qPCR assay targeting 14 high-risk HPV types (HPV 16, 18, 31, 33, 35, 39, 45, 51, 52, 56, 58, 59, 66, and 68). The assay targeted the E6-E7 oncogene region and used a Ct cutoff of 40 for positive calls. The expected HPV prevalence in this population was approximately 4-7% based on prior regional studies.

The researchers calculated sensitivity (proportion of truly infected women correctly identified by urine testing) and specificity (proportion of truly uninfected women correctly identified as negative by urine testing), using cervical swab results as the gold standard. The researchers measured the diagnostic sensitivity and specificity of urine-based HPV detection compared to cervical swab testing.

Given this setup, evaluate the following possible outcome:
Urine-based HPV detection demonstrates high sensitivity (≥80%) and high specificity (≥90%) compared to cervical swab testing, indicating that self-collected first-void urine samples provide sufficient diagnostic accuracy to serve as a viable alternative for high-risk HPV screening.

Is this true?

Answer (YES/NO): YES